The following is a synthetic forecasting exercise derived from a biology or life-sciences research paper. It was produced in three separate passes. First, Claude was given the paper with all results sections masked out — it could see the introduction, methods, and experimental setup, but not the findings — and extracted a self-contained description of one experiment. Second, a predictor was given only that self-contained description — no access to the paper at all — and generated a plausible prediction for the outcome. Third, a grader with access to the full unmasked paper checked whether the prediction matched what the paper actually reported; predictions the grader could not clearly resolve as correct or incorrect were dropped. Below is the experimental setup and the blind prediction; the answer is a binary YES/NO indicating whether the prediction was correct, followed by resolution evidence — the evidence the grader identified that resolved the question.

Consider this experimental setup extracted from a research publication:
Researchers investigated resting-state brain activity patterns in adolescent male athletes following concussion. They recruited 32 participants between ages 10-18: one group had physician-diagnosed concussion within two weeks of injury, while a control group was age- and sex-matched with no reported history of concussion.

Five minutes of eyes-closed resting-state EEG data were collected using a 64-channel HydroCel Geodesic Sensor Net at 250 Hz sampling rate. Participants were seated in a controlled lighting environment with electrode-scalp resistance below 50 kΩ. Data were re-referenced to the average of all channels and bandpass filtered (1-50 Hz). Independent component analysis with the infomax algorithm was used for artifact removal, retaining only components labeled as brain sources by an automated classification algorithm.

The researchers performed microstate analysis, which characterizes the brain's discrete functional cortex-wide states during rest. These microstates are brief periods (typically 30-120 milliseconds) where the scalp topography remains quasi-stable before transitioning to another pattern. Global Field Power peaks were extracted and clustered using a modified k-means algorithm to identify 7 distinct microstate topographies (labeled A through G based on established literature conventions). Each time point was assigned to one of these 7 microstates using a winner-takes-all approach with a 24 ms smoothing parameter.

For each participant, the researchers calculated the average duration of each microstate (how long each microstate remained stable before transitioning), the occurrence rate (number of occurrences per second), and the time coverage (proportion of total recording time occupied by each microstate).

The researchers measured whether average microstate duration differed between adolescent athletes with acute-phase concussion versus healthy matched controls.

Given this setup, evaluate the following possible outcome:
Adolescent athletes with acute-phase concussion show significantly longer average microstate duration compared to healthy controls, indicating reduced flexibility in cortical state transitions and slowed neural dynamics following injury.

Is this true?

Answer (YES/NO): NO